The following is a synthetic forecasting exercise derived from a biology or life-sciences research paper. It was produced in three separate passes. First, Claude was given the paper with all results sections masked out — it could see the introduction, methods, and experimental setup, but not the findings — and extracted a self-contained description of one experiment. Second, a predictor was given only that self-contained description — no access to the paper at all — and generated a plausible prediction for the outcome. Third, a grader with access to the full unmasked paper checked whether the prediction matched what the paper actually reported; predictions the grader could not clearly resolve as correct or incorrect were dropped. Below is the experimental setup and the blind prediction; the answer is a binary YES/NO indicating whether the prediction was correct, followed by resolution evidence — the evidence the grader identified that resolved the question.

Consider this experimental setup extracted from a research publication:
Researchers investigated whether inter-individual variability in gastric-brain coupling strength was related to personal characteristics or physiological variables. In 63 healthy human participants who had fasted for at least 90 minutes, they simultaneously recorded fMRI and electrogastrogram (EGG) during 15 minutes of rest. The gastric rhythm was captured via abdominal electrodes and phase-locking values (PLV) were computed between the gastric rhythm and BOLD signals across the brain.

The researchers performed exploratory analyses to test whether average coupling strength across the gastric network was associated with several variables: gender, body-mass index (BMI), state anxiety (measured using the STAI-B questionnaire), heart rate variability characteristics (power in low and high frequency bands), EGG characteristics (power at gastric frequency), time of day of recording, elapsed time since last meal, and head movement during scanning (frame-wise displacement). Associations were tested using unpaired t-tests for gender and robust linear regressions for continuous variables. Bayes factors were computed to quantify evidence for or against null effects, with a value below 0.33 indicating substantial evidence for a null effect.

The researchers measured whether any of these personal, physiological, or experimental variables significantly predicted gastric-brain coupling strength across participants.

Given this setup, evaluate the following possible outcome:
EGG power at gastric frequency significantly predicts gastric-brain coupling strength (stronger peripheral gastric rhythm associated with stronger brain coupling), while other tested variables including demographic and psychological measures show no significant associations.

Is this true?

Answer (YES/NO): NO